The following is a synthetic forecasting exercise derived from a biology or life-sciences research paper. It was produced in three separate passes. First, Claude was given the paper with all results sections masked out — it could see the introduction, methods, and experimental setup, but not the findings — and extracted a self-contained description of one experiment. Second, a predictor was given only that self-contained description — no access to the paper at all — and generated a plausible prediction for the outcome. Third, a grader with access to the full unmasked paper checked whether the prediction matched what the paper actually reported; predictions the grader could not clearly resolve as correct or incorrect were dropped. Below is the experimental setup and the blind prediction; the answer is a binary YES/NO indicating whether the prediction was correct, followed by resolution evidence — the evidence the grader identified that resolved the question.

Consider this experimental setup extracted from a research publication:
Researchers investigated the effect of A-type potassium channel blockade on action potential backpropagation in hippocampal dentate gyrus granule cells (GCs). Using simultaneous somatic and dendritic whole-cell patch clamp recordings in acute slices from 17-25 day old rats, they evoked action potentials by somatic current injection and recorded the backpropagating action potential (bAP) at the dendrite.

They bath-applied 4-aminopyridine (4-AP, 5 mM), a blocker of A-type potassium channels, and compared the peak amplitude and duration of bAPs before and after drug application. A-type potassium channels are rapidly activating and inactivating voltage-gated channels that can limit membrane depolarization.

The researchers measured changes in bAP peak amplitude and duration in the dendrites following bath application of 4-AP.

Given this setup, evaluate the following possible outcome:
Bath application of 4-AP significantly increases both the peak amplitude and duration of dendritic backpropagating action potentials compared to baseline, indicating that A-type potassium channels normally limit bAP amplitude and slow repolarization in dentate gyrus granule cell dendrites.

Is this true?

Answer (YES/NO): NO